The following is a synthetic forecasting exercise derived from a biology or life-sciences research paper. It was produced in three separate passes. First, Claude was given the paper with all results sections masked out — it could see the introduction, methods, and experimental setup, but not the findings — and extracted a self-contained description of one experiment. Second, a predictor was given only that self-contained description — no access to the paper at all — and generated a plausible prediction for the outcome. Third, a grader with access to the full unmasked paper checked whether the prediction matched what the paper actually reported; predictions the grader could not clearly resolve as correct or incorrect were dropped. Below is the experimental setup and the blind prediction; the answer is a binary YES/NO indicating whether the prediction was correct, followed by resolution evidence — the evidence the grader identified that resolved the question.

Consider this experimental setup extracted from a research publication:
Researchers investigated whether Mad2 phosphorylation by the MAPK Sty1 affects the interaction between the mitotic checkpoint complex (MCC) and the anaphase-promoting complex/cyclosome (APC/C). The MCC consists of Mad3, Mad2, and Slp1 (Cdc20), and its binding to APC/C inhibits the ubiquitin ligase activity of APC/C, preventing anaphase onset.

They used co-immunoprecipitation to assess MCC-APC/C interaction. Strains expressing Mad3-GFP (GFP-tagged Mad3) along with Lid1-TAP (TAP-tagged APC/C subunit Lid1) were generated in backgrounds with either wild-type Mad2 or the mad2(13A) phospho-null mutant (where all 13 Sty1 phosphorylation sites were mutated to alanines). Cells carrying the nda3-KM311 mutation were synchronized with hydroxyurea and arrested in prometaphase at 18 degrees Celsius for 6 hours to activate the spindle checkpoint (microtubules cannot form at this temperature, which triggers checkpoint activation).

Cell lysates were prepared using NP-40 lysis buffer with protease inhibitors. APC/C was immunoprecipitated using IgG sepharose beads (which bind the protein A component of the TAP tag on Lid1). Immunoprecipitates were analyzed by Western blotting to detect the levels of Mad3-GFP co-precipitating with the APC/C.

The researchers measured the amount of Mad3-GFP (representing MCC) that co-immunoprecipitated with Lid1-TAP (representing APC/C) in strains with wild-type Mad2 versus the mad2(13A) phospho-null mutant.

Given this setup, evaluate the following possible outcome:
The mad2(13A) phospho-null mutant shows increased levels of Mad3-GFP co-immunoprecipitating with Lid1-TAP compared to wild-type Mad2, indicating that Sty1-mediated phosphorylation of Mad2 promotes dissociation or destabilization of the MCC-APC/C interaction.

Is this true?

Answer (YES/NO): NO